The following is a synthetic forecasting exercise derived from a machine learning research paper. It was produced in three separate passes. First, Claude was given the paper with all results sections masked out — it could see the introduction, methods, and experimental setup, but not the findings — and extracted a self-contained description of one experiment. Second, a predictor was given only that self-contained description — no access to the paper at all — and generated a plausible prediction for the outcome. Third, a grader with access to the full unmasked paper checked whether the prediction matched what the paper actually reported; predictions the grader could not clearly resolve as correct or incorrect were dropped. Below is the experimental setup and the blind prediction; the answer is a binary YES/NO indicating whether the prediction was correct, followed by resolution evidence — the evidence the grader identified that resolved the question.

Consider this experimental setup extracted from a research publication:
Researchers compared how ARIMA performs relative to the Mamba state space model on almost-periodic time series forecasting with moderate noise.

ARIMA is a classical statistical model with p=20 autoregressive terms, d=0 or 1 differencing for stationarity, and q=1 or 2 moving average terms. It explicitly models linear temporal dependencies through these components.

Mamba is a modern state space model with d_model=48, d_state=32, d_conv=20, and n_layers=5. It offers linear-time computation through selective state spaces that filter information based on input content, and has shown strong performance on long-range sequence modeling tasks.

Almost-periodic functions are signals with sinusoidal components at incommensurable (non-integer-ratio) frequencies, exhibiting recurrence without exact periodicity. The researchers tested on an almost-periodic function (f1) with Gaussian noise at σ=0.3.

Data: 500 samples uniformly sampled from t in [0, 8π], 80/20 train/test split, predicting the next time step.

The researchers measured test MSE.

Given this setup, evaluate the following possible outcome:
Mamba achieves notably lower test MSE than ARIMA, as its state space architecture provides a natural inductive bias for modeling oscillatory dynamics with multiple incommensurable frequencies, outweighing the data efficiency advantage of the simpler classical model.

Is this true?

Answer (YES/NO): NO